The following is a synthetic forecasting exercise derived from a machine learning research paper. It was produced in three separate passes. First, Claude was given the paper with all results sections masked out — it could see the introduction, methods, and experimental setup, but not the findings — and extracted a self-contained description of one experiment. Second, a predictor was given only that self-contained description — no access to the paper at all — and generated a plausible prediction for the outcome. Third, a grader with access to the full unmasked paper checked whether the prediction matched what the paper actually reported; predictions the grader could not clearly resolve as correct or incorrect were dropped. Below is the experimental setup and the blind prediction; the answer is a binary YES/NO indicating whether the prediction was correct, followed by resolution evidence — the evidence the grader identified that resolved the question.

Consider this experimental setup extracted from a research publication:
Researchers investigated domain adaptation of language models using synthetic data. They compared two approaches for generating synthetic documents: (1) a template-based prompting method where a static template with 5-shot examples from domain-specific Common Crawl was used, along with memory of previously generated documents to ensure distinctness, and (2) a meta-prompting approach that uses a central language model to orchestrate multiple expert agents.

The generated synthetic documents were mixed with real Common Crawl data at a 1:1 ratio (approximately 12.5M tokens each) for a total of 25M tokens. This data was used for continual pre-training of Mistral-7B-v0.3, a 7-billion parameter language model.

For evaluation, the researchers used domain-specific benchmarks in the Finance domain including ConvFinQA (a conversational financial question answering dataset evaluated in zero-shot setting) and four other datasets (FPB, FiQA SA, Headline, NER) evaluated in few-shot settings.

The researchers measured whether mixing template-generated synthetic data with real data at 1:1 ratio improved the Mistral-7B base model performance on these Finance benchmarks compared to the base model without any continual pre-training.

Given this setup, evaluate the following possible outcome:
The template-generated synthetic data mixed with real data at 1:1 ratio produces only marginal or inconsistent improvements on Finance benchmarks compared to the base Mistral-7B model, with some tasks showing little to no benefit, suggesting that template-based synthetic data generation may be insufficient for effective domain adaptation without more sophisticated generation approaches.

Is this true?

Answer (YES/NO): NO